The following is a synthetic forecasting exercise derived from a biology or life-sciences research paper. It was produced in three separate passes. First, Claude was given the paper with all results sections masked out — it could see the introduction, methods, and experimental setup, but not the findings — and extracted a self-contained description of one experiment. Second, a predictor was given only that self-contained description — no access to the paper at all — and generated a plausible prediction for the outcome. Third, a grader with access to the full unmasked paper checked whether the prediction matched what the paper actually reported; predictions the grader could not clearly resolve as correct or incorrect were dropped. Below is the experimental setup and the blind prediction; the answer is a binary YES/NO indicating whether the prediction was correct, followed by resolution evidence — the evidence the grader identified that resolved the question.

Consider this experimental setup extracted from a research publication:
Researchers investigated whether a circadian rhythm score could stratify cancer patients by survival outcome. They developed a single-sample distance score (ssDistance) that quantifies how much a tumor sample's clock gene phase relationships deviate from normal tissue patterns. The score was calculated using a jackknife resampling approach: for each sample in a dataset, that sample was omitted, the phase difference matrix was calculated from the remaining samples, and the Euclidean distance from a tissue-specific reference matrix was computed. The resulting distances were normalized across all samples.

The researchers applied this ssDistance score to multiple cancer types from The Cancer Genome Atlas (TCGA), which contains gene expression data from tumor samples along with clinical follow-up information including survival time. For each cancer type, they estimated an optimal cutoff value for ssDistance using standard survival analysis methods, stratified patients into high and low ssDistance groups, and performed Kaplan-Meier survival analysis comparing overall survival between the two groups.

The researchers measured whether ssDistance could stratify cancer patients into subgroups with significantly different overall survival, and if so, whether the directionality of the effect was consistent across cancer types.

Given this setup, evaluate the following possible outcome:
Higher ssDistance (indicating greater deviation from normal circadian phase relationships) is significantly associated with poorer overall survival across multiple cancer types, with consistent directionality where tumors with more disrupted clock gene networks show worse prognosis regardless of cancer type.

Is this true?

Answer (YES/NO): NO